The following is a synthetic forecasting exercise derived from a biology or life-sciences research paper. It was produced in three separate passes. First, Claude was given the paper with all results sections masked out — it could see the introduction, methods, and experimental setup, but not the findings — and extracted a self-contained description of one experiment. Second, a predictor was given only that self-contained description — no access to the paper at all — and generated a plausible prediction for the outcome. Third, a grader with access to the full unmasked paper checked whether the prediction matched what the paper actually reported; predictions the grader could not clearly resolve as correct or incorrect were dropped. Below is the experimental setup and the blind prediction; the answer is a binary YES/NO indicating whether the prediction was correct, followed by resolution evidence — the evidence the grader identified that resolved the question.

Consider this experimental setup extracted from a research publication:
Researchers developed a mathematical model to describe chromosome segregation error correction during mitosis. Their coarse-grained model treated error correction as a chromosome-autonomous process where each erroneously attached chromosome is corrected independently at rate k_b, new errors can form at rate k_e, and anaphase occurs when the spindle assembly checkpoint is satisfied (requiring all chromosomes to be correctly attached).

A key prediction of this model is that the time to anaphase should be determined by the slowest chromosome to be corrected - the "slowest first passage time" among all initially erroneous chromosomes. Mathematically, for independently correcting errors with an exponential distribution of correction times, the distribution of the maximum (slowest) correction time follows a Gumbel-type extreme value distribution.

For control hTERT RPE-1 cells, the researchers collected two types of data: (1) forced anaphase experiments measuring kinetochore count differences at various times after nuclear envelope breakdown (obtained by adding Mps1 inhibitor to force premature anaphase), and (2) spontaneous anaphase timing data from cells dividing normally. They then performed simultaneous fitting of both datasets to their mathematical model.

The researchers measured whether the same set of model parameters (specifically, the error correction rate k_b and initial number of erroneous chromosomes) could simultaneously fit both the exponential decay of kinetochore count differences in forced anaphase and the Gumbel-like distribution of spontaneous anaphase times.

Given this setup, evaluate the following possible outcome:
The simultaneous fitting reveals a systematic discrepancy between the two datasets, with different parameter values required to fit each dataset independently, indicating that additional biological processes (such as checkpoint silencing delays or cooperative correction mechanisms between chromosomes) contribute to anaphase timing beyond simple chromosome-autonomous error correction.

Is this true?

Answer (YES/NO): NO